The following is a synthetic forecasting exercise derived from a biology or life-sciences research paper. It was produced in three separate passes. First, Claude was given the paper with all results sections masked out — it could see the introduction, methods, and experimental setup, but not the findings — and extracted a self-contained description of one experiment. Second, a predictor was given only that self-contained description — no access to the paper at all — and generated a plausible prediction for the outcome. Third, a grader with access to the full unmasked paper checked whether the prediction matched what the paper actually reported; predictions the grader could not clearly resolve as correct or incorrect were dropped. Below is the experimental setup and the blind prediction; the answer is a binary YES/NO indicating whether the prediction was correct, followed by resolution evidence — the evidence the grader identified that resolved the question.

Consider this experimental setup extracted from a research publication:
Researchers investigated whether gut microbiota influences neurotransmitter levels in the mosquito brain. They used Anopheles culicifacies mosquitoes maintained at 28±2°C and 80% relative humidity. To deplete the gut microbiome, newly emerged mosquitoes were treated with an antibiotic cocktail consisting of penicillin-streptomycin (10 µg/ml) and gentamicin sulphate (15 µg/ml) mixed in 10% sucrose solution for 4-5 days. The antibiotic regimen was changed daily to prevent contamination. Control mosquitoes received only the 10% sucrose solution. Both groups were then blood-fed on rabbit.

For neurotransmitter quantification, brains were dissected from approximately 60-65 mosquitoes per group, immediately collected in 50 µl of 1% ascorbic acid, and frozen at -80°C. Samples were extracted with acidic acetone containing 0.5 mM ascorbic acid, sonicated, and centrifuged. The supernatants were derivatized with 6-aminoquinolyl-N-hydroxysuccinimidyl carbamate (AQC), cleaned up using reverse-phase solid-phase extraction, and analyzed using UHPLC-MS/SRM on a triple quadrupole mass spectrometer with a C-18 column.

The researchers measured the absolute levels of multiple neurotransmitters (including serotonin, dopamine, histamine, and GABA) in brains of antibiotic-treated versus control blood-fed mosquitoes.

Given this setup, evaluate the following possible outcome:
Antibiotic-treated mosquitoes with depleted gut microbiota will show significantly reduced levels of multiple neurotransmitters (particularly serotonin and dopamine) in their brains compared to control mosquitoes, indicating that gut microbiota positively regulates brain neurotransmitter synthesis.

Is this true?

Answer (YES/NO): NO